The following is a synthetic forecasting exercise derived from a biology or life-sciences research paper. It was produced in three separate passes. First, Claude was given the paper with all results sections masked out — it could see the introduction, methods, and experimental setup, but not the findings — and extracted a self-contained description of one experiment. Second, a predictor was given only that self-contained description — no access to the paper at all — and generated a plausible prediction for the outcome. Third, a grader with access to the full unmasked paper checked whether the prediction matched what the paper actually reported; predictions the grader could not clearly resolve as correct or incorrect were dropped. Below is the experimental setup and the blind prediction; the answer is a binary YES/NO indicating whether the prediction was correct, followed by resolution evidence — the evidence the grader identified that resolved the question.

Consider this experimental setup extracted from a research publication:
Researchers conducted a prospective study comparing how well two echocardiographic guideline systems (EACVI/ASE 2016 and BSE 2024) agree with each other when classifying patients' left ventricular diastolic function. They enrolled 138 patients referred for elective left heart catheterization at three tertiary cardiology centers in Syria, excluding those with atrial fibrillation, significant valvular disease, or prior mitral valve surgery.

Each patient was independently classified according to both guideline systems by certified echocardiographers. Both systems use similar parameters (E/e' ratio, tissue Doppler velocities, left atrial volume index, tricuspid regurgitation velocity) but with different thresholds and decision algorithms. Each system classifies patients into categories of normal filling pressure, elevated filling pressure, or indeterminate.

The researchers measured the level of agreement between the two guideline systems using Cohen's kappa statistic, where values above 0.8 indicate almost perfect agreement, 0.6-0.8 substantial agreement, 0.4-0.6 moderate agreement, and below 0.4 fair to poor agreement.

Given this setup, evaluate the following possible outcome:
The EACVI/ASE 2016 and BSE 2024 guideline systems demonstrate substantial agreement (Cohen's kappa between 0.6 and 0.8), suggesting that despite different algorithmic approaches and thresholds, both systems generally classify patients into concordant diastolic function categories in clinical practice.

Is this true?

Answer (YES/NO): YES